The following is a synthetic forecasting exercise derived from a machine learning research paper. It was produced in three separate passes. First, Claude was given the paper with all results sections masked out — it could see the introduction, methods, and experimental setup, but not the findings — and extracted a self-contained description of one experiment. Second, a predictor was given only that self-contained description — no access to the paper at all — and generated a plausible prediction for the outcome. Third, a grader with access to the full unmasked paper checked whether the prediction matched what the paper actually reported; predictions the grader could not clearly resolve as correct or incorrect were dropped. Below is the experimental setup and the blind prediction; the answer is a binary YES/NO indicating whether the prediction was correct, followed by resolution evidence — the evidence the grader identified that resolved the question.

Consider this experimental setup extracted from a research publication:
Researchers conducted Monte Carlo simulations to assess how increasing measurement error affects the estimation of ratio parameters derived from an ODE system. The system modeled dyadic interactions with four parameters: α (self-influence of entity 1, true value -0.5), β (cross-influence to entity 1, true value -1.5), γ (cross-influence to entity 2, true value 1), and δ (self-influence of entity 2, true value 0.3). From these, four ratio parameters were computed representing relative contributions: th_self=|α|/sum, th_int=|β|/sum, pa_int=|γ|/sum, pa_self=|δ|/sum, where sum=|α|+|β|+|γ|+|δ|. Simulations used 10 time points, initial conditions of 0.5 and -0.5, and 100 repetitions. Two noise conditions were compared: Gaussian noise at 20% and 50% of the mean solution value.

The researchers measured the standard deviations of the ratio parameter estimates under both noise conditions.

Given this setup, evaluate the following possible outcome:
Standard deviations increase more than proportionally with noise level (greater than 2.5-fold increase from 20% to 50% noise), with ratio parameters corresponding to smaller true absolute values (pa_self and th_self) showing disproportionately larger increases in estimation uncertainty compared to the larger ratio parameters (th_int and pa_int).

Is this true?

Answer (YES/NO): NO